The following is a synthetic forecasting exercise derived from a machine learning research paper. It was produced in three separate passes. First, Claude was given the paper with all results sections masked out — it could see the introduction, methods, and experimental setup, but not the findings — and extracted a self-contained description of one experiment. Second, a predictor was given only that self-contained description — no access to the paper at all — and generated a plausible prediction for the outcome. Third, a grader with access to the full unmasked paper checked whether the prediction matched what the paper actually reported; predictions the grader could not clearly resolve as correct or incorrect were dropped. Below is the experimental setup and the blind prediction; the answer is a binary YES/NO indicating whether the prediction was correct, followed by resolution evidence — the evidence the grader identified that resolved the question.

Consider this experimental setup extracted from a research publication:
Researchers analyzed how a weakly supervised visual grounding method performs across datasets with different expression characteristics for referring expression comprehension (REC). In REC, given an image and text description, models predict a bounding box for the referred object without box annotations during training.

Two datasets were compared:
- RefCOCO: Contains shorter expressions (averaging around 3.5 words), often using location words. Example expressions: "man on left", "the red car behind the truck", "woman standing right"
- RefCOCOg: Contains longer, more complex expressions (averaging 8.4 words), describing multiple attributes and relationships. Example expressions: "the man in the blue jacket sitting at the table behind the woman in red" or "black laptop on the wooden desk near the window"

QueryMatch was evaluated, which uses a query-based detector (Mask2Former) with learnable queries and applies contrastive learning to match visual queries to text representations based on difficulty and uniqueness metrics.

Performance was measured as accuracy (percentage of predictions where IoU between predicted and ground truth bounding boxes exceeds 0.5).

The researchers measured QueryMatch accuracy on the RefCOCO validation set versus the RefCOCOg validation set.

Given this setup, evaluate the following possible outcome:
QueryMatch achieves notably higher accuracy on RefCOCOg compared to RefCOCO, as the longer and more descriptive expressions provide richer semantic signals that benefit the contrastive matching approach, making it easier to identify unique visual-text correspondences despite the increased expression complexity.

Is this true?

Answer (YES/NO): NO